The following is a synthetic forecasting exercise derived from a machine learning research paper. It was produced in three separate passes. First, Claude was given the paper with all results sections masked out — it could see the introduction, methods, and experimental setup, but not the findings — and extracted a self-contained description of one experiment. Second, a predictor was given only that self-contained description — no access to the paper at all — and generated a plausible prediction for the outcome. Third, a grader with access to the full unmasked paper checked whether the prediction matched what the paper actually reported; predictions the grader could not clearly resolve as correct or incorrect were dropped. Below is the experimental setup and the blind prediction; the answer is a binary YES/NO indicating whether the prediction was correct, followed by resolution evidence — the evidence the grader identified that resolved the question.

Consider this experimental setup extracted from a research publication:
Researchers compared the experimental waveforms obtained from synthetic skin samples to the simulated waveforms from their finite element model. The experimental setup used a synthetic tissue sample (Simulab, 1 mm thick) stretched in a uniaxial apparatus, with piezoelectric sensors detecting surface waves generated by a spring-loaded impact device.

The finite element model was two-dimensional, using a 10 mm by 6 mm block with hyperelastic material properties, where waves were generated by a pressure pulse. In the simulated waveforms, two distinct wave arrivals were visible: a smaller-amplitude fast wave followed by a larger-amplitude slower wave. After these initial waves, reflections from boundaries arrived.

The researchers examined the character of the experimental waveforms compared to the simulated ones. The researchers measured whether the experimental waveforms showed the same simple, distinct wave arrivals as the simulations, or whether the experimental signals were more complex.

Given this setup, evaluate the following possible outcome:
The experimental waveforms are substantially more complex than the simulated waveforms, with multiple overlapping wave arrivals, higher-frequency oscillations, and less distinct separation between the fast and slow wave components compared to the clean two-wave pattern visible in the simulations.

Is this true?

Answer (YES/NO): YES